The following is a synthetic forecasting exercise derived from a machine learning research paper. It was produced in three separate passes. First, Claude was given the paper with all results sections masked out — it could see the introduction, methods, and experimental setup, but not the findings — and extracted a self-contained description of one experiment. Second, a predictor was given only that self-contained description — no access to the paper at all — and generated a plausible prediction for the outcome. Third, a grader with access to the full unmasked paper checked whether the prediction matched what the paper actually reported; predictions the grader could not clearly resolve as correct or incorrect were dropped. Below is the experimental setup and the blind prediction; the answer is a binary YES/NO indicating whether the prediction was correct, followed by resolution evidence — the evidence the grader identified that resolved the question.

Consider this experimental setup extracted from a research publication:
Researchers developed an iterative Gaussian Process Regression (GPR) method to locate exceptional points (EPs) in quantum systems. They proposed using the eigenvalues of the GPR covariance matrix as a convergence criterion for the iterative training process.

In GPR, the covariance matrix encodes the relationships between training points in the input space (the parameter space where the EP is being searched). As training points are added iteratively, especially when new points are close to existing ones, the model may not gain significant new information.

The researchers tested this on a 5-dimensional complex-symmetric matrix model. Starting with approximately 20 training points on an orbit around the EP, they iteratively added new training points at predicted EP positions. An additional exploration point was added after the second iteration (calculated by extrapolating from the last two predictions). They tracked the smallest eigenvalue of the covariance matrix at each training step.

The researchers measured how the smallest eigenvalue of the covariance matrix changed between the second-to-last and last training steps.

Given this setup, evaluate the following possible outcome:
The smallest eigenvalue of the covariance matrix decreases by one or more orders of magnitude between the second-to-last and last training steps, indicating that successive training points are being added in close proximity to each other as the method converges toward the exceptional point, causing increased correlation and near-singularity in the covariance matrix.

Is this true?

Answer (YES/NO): YES